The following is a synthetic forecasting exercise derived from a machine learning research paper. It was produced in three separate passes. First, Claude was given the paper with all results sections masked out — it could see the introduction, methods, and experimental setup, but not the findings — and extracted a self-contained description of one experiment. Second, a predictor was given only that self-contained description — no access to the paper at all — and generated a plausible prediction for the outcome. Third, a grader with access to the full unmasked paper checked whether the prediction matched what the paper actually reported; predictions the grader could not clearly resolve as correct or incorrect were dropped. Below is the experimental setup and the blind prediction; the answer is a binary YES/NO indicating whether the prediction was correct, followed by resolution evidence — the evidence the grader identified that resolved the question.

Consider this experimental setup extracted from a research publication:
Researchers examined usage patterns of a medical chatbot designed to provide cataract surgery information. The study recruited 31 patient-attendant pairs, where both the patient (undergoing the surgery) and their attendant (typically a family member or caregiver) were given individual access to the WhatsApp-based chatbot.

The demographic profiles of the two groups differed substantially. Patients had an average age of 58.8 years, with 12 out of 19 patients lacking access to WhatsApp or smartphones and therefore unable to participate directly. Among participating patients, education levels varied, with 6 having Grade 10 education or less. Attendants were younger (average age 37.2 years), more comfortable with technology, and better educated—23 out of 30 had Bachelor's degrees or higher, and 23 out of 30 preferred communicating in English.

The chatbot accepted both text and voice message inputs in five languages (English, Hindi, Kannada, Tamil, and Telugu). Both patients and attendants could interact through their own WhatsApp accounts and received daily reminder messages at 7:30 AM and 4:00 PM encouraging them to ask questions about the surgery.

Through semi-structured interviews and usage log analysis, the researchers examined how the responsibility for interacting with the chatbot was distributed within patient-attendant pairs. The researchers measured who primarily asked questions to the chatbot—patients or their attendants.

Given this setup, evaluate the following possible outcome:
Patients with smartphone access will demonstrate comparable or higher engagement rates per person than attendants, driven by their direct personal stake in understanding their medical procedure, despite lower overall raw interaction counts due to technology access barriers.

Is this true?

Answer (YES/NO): NO